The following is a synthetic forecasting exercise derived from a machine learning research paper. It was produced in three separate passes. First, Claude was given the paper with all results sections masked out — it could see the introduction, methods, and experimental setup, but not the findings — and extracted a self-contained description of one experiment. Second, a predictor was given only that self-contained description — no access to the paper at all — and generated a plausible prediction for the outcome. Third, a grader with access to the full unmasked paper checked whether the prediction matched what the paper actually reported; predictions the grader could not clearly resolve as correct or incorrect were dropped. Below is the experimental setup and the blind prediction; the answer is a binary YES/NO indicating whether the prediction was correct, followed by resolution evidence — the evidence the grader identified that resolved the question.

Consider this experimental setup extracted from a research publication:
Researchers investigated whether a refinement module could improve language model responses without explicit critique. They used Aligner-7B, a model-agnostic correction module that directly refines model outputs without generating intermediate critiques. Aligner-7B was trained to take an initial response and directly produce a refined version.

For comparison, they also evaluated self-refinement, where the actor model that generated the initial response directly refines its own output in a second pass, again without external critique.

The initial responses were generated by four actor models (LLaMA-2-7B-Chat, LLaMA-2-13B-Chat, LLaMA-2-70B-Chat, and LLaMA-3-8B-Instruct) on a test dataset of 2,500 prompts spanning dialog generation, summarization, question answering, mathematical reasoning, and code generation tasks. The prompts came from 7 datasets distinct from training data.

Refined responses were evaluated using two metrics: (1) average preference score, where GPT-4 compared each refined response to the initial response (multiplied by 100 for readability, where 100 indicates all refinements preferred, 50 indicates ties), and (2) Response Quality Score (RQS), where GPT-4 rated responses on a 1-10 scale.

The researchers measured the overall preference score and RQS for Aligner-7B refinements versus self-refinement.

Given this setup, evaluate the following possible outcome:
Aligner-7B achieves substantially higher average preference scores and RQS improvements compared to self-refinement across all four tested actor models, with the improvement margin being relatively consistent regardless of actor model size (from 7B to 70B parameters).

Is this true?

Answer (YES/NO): NO